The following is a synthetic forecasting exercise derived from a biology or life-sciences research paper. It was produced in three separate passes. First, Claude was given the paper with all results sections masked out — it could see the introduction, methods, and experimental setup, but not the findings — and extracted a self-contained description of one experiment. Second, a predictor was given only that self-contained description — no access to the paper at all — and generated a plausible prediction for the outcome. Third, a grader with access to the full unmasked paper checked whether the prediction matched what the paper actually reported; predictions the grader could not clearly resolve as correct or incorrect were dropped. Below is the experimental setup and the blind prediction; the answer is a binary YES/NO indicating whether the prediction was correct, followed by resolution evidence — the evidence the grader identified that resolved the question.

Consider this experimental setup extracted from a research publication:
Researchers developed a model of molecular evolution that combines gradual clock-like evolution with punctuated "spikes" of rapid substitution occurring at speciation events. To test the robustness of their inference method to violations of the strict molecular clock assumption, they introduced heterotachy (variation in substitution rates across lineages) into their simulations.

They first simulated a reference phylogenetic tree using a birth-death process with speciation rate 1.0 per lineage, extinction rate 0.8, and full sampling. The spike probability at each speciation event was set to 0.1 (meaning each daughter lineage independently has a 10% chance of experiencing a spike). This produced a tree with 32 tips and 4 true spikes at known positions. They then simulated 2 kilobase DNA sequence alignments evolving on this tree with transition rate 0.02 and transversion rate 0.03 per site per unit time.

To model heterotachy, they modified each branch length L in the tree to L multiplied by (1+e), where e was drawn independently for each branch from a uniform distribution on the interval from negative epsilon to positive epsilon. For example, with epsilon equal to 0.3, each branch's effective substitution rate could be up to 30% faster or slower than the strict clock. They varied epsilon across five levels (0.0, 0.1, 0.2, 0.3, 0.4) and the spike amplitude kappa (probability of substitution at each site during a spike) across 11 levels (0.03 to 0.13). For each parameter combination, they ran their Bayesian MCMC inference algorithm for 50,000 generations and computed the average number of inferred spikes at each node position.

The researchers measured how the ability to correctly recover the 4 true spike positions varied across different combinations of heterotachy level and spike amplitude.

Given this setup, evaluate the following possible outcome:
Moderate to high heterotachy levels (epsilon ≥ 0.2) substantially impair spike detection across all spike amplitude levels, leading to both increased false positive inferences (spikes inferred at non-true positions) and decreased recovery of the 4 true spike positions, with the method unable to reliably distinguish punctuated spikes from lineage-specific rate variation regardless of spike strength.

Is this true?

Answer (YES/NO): NO